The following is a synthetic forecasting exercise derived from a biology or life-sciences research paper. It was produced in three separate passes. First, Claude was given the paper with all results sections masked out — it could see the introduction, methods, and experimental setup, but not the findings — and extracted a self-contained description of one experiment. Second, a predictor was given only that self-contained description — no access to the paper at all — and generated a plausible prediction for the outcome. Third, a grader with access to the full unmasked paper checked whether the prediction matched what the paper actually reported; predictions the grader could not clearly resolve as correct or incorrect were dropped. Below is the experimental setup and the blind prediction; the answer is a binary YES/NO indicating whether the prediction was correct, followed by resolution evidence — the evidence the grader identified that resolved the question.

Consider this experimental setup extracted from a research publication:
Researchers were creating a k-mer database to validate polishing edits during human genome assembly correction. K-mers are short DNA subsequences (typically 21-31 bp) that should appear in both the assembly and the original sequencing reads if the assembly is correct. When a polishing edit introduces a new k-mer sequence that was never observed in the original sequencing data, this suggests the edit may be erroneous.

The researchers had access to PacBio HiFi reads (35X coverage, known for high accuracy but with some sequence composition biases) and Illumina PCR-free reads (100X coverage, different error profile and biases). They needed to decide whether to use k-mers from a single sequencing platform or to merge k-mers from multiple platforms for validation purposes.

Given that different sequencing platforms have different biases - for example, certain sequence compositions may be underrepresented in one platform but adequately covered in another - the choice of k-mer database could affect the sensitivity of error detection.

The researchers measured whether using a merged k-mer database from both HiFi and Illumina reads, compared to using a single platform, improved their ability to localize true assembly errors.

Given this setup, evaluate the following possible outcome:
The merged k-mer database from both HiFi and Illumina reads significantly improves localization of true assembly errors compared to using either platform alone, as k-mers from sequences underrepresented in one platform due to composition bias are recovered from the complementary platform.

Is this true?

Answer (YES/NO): YES